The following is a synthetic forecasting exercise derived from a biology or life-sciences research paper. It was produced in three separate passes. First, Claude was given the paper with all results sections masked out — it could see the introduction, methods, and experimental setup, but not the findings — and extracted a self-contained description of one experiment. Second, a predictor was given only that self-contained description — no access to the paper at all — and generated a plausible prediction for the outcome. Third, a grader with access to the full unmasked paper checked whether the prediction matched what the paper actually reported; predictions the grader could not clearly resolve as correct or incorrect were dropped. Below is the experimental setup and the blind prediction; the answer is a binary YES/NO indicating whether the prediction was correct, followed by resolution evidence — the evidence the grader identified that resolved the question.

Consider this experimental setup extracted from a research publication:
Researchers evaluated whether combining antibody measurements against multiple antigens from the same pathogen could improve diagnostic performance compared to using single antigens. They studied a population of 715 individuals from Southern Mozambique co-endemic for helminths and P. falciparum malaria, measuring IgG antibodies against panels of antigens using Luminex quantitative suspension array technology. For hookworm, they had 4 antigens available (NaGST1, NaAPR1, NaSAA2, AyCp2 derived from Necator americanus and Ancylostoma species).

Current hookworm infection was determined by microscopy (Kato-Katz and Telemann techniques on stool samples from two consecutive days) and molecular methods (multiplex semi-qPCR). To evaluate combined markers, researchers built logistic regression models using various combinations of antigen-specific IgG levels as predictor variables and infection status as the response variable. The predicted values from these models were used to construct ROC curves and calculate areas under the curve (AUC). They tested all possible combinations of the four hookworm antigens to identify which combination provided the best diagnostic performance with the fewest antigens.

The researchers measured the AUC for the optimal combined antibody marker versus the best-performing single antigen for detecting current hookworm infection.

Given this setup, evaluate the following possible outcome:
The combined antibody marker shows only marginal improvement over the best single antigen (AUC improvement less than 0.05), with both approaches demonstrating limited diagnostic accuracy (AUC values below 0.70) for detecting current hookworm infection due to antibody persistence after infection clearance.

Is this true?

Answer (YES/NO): NO